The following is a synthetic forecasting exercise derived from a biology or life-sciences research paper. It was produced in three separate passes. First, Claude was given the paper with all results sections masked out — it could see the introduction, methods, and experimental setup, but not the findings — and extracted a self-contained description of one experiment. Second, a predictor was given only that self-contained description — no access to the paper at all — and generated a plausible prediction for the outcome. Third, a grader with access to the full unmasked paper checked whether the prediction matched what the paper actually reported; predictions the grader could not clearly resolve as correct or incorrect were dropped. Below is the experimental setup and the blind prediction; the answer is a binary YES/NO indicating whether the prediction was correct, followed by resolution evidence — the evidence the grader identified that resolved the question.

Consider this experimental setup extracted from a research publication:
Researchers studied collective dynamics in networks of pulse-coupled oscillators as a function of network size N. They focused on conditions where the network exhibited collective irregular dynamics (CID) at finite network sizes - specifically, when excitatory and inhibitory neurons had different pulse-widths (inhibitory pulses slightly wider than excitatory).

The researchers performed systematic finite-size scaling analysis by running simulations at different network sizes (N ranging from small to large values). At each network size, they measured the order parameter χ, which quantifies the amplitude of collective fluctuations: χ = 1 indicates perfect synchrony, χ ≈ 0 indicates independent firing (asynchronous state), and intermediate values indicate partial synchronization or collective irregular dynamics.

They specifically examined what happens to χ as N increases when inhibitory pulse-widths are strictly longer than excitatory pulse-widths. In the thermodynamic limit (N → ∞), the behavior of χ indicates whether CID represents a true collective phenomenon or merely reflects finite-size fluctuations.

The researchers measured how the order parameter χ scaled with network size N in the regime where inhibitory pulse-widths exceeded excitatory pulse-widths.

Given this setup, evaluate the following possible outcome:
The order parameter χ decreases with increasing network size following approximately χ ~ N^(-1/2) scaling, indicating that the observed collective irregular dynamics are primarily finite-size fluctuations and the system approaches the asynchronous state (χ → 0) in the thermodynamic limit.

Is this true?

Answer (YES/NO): NO